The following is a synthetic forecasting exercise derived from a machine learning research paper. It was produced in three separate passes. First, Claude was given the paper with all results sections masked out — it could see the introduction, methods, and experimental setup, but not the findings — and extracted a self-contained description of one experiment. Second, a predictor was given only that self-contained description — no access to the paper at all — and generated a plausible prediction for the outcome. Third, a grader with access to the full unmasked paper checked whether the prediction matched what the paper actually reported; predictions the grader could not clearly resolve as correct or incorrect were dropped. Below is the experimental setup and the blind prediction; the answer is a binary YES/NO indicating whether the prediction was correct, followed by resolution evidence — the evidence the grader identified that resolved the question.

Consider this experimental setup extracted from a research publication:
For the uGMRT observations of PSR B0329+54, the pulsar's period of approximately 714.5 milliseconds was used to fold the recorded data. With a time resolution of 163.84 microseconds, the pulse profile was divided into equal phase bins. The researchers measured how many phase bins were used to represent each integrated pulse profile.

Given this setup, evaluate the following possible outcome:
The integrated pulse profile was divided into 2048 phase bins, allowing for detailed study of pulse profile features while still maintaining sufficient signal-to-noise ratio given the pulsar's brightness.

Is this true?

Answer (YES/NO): NO